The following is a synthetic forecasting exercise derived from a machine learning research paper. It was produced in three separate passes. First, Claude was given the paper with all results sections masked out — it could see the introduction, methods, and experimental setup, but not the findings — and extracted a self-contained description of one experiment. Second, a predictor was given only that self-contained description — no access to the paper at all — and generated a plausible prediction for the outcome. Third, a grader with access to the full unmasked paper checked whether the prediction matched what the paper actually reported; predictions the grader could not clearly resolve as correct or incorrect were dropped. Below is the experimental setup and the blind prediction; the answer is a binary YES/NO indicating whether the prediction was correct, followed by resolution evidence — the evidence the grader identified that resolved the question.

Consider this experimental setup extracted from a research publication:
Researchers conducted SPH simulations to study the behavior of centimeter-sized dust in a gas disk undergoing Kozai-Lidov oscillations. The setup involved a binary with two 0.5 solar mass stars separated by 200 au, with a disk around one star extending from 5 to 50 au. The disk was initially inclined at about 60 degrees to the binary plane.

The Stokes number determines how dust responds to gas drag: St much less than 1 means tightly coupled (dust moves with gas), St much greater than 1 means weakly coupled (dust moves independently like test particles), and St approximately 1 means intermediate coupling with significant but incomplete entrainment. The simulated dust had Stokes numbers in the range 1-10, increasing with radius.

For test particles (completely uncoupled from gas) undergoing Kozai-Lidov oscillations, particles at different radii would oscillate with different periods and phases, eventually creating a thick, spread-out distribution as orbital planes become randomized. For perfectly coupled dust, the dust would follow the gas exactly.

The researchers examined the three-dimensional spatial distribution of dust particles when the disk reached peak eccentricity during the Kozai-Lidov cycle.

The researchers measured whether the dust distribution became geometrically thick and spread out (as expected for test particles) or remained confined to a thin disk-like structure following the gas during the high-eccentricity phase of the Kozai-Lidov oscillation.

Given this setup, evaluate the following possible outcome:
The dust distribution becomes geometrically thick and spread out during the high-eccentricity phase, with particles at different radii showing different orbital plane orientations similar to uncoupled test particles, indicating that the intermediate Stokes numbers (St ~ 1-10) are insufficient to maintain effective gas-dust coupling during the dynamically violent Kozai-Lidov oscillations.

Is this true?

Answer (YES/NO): NO